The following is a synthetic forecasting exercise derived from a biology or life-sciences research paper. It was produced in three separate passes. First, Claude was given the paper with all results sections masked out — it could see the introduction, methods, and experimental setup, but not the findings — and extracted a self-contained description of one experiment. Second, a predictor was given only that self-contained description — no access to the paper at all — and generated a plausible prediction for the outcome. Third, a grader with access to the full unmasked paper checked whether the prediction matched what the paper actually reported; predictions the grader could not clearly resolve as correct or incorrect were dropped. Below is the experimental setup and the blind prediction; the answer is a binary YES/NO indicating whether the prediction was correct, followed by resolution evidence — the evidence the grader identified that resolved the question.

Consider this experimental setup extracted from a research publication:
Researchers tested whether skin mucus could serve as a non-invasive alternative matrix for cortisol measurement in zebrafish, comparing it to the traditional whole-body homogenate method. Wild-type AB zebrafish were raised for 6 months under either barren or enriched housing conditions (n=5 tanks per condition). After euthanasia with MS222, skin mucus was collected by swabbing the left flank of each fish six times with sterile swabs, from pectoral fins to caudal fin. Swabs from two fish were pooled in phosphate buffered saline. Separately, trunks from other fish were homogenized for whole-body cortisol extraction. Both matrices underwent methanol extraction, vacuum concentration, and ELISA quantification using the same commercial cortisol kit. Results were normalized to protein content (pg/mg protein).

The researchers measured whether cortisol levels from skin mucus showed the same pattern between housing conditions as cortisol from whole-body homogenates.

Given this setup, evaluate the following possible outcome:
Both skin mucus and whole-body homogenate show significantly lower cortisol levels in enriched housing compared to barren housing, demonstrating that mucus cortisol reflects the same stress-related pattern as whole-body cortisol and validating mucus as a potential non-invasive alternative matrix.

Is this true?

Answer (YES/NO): NO